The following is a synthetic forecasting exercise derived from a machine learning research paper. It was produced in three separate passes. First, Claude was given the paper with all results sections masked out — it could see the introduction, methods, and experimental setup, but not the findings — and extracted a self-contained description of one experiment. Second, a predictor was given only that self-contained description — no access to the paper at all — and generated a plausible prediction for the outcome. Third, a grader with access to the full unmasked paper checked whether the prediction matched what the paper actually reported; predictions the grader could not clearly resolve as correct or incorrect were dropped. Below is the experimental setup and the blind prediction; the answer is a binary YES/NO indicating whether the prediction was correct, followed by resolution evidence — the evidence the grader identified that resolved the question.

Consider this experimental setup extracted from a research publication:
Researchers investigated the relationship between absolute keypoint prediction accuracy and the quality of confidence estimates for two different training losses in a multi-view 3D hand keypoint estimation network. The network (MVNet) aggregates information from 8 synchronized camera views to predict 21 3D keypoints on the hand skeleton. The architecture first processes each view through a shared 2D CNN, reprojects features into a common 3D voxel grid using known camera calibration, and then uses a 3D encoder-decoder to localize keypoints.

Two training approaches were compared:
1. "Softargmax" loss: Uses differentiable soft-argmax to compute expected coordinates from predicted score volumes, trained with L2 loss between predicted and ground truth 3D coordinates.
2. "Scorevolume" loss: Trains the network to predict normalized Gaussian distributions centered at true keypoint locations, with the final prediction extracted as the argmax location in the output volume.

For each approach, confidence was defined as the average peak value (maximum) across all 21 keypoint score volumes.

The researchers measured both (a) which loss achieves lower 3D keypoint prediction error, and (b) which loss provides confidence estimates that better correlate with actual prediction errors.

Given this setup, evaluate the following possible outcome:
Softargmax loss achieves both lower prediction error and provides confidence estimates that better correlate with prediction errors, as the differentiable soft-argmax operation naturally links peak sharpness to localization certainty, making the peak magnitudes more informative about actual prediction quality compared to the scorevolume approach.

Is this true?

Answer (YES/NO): NO